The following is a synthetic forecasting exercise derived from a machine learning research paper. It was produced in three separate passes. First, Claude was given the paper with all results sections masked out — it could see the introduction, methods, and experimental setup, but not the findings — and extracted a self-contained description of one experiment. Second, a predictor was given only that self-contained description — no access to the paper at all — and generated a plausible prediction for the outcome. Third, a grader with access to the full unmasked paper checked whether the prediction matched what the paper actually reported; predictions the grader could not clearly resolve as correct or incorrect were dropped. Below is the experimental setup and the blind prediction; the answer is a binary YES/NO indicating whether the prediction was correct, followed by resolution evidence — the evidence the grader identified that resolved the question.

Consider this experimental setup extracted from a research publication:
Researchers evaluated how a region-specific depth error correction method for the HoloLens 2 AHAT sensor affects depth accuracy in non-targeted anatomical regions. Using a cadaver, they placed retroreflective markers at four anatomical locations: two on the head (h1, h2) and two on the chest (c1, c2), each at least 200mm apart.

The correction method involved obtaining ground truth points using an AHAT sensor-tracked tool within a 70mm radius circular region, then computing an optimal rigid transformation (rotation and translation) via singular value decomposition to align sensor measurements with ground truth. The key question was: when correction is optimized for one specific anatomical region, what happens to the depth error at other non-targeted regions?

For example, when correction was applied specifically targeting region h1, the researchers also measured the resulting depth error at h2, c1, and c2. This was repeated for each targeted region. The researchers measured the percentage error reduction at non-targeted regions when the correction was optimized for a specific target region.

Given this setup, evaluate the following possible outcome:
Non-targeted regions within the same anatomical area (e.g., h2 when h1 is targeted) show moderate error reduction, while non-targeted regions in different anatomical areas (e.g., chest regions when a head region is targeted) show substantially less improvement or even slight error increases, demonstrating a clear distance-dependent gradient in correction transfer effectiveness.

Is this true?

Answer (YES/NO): NO